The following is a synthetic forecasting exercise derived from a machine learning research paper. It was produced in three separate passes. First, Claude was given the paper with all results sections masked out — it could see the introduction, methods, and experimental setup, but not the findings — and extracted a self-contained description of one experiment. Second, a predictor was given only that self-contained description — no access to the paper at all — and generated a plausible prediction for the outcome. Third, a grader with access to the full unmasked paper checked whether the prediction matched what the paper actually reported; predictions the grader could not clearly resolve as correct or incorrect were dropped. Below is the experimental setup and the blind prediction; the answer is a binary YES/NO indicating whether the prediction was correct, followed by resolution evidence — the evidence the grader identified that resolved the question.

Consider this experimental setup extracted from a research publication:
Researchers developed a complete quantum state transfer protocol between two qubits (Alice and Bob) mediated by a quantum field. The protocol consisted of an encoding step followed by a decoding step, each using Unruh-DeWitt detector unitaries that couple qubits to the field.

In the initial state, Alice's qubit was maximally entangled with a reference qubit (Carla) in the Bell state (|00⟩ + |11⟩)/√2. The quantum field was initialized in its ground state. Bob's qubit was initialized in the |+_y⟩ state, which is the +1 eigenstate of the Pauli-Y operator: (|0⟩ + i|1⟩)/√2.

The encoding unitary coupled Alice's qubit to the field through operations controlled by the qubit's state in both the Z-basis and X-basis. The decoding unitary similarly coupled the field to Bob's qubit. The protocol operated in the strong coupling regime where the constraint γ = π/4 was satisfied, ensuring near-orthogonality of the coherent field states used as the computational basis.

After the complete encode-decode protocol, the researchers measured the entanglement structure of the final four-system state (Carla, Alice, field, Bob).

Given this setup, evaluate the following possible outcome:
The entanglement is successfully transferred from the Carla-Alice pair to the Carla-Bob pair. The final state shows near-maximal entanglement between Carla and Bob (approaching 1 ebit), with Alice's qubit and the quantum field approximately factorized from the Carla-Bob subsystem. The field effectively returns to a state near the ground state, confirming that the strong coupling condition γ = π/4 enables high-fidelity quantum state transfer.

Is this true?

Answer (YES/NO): YES